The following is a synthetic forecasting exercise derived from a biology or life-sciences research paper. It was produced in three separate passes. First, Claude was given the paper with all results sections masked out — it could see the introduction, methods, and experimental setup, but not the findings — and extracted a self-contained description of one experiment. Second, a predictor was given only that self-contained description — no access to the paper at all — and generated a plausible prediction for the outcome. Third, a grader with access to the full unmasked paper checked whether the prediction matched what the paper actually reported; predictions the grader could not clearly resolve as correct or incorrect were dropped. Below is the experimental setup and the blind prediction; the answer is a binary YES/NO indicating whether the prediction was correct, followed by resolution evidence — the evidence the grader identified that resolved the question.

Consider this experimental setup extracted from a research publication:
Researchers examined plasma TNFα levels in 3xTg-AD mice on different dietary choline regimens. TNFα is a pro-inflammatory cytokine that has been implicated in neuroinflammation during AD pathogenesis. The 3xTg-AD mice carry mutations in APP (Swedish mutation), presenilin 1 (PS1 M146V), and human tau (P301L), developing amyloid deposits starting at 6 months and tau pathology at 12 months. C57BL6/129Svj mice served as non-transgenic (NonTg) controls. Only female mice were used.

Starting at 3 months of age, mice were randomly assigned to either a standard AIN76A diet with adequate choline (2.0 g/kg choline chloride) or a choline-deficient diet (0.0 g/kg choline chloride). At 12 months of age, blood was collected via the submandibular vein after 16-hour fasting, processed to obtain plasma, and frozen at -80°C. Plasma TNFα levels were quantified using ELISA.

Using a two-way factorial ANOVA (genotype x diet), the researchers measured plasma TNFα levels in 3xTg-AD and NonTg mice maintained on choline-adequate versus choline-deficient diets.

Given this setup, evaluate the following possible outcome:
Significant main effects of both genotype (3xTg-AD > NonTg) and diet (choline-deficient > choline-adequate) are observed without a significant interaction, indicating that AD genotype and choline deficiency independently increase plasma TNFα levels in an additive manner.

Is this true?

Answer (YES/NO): NO